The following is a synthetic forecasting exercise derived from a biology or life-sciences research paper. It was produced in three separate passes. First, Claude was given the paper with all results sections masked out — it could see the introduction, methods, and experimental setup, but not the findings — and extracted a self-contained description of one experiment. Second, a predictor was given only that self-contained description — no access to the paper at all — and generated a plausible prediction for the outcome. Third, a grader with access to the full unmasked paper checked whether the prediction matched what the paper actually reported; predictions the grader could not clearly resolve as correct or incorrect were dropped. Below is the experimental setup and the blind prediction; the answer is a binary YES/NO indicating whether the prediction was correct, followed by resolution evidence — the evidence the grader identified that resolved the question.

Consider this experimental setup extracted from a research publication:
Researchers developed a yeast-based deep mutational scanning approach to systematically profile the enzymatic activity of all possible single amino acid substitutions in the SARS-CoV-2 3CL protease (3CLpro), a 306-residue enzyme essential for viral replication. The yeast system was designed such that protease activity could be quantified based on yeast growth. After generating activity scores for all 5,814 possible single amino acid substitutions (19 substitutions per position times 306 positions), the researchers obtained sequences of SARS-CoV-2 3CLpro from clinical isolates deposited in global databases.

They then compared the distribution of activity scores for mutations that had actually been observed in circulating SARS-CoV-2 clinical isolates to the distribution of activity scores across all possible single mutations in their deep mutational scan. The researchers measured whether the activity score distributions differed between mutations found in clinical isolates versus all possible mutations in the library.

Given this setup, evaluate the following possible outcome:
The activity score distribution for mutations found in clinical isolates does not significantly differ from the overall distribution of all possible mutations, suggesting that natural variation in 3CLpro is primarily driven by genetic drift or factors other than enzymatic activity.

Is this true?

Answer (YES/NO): NO